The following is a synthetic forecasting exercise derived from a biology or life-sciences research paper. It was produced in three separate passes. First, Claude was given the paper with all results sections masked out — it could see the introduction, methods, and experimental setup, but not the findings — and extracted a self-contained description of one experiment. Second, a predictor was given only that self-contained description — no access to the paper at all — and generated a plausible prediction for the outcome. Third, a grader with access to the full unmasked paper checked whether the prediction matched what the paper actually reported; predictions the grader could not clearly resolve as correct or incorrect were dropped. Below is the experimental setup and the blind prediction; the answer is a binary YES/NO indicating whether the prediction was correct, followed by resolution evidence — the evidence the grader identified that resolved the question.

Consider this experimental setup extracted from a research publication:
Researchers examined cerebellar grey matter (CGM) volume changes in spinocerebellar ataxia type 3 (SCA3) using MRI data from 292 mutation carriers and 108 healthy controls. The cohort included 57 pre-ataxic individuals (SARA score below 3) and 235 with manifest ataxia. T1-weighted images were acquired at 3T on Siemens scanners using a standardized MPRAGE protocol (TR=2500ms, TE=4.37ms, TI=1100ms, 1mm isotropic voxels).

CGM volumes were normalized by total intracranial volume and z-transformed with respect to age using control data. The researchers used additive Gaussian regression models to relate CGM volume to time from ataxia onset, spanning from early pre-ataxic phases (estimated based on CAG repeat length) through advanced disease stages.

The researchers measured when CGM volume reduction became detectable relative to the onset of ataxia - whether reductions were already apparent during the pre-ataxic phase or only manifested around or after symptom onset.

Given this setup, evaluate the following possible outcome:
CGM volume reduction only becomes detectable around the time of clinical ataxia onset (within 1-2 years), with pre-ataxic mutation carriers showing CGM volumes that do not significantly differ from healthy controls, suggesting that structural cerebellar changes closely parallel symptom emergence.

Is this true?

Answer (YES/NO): NO